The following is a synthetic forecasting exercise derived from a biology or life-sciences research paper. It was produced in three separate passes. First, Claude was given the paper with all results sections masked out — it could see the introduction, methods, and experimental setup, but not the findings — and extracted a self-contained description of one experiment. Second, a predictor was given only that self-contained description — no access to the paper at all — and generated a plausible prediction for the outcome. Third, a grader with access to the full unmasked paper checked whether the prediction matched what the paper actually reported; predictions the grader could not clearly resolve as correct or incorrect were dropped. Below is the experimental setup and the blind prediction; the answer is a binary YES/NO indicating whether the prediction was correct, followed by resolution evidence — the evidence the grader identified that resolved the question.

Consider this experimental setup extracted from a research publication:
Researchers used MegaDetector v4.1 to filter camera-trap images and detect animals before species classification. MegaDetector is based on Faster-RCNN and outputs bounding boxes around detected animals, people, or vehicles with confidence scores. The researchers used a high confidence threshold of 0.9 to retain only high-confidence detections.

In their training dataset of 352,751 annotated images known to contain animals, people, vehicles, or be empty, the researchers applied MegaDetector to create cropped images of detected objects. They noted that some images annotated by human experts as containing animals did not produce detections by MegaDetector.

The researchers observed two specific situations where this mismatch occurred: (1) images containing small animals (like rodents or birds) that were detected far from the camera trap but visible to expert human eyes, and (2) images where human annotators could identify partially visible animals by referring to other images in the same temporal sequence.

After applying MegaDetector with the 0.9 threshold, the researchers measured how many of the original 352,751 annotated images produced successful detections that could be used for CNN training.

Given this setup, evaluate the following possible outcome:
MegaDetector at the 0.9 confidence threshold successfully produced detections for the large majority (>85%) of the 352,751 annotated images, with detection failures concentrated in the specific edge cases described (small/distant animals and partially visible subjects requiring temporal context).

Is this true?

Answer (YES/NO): NO